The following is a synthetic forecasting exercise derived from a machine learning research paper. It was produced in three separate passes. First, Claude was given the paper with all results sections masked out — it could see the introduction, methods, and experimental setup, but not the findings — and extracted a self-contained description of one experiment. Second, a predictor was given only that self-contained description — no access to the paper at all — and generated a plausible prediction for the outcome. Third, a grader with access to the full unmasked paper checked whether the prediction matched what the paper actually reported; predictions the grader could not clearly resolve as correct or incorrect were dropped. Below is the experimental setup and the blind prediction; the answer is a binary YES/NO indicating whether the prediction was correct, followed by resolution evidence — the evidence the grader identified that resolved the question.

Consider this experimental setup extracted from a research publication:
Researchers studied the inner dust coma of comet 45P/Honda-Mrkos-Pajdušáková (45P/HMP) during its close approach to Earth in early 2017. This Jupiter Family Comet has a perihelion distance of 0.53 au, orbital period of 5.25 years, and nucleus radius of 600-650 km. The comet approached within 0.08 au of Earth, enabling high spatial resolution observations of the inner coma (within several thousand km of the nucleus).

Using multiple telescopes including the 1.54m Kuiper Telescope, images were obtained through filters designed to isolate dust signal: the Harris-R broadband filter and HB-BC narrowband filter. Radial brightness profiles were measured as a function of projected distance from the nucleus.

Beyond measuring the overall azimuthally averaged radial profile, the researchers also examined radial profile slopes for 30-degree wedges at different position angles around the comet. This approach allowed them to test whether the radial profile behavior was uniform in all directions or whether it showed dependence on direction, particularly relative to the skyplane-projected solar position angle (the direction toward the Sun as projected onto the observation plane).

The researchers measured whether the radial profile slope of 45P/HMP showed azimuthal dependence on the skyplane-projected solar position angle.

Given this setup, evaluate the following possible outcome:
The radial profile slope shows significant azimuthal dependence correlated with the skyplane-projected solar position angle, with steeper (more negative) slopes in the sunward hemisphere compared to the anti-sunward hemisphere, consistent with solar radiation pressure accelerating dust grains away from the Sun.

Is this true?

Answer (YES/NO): NO